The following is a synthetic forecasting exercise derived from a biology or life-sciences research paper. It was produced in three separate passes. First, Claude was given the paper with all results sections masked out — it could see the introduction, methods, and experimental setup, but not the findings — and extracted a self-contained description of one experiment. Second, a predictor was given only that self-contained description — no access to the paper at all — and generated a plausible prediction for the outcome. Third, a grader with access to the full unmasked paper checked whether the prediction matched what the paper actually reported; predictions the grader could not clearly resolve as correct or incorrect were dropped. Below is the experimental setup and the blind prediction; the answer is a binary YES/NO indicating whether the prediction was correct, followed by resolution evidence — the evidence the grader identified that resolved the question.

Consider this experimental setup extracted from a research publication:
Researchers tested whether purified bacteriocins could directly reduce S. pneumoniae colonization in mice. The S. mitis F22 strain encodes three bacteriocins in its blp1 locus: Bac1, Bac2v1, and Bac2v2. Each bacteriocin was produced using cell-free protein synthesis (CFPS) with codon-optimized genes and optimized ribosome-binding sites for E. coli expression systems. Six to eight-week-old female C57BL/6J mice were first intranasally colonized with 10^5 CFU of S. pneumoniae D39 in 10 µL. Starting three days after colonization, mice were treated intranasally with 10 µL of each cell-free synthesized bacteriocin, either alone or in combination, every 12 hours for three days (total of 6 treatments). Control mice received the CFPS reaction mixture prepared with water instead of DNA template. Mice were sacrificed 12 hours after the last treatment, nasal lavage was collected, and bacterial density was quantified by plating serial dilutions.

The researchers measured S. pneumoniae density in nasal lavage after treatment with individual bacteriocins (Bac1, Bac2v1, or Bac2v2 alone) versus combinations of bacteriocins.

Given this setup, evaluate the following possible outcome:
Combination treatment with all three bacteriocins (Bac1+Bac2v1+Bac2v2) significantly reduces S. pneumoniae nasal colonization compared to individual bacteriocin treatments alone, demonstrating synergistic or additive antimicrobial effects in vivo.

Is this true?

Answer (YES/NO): NO